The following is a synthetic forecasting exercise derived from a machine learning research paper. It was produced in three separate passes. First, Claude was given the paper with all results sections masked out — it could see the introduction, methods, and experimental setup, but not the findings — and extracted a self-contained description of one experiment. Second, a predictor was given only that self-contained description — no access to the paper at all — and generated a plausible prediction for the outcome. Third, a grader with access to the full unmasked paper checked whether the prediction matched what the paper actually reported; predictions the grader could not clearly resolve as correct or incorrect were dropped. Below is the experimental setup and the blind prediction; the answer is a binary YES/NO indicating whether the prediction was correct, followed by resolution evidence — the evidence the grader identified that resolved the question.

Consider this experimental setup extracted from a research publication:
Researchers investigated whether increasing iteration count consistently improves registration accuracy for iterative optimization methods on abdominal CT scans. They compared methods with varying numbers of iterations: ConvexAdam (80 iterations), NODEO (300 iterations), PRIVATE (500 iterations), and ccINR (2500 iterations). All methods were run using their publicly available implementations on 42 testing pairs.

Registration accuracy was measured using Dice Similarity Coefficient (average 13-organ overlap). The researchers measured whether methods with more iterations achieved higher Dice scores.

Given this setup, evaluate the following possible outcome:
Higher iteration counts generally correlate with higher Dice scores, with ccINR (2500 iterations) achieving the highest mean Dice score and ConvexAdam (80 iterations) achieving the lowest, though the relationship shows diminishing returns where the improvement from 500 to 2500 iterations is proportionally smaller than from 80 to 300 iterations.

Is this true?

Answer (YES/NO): NO